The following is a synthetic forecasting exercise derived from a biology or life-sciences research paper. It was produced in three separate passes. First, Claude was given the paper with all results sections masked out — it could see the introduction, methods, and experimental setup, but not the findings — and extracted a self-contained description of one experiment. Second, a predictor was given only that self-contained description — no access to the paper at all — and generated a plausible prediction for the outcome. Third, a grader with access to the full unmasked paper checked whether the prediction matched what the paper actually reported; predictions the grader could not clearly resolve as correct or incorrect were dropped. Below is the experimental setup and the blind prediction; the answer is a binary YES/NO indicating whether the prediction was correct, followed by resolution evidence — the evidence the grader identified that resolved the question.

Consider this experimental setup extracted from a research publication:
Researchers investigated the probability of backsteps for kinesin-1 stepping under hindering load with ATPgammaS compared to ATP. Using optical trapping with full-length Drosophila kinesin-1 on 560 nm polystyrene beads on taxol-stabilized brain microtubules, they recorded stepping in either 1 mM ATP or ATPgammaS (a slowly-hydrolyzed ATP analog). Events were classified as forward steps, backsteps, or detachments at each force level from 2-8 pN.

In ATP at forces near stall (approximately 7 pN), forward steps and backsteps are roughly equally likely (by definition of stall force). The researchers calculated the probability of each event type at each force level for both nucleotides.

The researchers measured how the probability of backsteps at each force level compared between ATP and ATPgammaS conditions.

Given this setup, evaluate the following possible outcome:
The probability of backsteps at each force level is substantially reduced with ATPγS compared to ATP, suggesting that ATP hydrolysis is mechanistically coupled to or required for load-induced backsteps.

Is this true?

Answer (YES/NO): NO